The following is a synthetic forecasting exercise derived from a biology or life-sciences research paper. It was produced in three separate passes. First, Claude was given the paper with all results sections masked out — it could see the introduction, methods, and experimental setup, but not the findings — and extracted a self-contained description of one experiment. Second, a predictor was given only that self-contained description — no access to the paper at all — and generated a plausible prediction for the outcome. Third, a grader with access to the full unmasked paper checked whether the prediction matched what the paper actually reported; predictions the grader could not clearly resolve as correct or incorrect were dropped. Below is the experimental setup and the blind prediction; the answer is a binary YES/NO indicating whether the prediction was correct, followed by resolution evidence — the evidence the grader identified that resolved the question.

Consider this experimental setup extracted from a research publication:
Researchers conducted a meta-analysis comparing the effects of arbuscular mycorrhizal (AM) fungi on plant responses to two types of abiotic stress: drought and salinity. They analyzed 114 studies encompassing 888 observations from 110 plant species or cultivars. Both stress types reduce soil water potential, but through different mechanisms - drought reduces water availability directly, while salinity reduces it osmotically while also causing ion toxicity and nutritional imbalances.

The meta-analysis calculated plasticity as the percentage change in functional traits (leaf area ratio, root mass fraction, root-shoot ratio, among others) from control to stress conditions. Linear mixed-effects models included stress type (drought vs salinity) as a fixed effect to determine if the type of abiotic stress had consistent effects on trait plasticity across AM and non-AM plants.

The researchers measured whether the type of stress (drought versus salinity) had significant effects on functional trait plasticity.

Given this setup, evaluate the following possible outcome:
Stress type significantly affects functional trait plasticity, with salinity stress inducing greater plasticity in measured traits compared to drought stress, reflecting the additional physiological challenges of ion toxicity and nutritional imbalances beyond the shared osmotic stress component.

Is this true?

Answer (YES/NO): NO